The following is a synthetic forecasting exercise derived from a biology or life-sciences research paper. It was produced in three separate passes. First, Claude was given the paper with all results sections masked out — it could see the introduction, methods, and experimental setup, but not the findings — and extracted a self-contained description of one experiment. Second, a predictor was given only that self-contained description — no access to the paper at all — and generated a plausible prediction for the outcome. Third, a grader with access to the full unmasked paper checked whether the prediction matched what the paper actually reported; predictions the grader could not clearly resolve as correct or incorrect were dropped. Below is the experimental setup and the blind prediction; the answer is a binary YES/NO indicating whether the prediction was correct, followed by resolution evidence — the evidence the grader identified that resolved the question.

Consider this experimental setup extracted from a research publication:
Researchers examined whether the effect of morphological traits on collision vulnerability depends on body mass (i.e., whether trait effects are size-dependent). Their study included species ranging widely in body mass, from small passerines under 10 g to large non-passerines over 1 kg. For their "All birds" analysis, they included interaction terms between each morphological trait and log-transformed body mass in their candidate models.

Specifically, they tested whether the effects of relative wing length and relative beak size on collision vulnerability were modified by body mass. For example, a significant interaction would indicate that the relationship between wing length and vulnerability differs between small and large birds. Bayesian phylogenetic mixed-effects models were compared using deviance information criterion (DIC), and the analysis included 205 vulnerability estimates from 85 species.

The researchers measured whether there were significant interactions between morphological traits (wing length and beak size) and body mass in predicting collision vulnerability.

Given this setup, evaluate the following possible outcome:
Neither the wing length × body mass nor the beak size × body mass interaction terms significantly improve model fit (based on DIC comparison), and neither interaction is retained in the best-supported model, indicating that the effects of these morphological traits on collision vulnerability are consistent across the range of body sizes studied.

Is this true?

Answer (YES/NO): NO